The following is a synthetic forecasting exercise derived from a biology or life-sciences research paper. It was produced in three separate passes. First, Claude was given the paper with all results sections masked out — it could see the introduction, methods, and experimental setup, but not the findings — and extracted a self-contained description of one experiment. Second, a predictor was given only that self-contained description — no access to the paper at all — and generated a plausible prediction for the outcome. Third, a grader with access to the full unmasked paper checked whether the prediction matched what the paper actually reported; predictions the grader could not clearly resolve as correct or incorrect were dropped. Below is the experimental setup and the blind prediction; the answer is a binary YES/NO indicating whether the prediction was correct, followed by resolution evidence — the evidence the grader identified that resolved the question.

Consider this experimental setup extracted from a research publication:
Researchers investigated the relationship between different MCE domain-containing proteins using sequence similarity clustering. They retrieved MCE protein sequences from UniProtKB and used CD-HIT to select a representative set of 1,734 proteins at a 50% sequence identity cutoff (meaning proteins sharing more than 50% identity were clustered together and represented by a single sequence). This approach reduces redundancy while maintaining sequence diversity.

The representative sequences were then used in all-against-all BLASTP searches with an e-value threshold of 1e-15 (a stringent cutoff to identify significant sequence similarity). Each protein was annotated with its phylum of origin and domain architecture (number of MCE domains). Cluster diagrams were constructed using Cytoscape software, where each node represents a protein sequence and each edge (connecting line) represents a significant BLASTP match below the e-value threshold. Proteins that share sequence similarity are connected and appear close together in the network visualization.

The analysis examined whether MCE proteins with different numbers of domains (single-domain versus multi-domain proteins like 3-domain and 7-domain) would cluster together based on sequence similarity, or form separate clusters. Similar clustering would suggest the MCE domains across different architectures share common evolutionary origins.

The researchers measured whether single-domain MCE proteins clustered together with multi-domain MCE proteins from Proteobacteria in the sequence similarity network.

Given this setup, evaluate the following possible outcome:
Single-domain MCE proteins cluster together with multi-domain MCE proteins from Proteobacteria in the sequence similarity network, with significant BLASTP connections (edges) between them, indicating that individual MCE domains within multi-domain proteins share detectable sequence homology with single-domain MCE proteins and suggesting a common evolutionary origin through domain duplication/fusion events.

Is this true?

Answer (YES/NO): YES